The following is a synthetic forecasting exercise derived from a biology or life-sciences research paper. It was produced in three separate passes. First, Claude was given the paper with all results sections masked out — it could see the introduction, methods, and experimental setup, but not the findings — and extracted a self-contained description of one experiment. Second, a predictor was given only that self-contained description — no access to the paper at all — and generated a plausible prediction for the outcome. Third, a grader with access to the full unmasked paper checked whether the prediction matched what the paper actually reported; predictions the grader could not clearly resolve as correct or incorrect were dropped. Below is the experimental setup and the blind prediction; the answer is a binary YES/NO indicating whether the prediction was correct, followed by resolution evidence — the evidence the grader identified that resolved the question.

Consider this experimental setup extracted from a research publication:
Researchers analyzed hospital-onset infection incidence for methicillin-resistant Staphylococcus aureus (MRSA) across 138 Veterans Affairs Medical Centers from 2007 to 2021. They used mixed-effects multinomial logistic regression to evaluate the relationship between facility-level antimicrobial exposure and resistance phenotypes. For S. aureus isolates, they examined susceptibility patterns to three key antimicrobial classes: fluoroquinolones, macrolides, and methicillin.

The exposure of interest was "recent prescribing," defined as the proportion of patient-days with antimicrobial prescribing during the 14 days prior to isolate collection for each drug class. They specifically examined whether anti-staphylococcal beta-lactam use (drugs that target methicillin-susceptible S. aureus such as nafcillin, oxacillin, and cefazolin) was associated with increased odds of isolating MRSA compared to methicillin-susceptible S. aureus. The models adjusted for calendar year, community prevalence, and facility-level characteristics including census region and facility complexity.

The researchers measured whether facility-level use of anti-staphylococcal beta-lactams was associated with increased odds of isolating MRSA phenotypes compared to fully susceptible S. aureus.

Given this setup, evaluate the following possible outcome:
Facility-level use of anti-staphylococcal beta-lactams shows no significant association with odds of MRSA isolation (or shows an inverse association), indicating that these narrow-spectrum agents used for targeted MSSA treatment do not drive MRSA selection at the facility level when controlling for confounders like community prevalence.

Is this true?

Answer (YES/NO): YES